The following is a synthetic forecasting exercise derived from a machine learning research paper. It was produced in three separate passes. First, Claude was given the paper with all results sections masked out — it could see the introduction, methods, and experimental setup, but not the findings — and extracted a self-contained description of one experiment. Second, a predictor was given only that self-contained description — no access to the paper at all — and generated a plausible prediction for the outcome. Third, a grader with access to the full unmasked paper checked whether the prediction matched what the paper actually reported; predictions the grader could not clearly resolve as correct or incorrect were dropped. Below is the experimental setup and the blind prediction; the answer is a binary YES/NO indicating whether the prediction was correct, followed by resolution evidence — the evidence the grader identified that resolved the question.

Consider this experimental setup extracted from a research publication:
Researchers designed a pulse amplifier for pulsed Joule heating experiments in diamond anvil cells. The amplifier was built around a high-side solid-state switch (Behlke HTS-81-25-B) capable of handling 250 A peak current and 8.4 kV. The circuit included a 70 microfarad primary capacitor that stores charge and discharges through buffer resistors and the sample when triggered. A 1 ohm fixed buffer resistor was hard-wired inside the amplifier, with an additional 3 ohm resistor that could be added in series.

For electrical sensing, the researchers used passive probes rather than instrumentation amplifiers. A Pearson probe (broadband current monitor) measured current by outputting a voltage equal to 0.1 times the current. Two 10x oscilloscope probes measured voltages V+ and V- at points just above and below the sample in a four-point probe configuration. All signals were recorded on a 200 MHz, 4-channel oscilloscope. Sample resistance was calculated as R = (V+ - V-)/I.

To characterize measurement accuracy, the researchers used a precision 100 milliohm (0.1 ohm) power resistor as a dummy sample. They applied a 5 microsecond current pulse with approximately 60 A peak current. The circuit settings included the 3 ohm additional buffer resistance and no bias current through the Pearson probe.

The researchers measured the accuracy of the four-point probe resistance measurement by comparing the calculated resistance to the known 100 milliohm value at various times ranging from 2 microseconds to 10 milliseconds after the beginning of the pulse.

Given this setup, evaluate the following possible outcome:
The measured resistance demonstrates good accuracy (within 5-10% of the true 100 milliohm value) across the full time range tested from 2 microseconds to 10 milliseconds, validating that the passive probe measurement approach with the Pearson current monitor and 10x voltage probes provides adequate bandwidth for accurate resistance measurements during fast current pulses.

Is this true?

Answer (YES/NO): YES